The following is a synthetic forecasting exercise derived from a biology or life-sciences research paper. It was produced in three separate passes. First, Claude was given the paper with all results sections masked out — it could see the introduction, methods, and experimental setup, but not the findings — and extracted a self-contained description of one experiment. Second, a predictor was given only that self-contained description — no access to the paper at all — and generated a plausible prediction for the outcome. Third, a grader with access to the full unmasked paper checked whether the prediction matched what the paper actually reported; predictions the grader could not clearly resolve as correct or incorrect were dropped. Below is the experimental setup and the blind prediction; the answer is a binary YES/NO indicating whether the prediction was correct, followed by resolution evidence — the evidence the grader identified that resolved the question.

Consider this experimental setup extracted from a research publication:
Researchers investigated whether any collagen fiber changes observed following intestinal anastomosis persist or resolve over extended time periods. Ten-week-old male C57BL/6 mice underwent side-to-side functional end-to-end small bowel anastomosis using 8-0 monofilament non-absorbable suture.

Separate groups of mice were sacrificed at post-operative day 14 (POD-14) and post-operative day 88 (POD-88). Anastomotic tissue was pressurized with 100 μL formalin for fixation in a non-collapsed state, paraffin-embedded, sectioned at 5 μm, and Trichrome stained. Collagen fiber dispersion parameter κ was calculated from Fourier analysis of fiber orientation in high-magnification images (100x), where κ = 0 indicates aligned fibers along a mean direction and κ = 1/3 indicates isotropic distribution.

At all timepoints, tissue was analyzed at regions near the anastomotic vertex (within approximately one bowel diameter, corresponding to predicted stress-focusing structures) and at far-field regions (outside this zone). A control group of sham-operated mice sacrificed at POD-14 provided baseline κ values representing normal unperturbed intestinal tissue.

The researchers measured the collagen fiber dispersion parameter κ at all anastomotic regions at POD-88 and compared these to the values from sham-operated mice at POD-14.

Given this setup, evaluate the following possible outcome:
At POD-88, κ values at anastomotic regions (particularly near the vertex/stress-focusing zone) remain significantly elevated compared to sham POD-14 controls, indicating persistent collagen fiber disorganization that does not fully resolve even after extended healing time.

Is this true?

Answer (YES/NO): NO